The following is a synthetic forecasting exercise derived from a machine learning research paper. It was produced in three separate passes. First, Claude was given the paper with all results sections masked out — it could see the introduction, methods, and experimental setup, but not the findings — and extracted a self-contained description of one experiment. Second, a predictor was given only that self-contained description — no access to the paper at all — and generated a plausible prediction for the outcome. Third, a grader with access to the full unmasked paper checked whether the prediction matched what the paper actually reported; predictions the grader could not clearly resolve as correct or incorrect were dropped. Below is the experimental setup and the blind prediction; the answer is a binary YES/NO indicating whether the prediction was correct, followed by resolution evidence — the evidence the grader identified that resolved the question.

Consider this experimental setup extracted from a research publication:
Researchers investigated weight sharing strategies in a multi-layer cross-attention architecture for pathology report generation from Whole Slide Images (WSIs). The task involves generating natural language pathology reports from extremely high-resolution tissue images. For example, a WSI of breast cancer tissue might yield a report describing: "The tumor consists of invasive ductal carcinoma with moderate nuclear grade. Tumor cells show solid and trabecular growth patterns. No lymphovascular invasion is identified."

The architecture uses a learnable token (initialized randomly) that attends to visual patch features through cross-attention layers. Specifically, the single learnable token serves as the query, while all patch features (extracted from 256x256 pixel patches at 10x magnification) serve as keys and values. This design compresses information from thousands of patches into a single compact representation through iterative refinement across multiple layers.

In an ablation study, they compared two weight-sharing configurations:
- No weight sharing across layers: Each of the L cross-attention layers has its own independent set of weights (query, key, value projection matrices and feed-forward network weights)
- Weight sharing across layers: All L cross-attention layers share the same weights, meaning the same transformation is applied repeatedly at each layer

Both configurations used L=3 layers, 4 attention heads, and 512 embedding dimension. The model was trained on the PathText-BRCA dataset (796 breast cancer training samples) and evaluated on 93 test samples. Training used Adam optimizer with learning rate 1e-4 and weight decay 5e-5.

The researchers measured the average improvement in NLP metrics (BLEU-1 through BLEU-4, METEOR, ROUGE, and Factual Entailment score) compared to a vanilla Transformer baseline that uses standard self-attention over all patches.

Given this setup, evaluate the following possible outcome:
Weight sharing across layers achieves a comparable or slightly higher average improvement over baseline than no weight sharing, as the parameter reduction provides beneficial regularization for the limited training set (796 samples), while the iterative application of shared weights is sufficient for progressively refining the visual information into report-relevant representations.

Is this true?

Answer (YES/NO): YES